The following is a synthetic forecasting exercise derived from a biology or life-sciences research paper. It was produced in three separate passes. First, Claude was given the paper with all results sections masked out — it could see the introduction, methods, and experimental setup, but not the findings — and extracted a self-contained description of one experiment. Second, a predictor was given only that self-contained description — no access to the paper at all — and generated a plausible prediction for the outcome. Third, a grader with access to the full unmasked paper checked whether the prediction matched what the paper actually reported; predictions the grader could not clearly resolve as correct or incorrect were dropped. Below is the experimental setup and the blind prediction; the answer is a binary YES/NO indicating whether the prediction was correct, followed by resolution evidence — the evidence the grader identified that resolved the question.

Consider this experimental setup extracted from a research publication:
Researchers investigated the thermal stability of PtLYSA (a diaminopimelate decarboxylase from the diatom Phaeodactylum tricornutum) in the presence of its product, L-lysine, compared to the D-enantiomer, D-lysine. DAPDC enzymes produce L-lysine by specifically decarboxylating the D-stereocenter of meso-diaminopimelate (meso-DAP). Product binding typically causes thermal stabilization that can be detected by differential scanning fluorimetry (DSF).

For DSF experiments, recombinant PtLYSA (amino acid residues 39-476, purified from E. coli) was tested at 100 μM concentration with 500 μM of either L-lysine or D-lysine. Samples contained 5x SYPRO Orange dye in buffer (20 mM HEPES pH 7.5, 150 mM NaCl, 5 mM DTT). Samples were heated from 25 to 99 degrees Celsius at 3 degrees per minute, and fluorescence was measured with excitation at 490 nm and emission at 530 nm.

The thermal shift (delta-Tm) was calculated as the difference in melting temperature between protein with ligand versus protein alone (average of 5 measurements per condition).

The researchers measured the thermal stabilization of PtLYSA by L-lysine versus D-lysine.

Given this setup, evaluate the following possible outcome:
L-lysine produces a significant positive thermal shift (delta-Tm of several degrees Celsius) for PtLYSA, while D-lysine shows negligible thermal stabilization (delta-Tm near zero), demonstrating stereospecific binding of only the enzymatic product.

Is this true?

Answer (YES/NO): NO